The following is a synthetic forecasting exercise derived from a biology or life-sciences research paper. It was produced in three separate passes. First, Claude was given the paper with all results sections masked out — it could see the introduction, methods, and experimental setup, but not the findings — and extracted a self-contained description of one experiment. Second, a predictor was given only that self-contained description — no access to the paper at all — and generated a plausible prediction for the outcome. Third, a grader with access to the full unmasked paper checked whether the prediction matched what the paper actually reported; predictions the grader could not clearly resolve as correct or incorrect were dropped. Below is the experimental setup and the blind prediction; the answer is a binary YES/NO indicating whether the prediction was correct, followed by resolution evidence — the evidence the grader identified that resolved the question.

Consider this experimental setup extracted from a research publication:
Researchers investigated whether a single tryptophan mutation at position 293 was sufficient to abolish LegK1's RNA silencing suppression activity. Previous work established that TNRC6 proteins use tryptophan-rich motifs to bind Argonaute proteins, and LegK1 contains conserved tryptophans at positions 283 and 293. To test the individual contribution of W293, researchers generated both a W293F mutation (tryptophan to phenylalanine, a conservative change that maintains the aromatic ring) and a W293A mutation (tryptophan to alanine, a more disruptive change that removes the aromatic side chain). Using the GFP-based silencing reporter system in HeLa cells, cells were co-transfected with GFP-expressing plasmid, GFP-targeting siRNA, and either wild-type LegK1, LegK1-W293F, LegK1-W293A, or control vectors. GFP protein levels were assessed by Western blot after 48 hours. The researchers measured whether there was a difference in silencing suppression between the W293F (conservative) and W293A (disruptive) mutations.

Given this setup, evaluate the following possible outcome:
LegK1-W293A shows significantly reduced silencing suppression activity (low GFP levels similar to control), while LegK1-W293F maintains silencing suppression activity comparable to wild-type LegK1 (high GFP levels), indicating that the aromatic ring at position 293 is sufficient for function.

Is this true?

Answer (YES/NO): YES